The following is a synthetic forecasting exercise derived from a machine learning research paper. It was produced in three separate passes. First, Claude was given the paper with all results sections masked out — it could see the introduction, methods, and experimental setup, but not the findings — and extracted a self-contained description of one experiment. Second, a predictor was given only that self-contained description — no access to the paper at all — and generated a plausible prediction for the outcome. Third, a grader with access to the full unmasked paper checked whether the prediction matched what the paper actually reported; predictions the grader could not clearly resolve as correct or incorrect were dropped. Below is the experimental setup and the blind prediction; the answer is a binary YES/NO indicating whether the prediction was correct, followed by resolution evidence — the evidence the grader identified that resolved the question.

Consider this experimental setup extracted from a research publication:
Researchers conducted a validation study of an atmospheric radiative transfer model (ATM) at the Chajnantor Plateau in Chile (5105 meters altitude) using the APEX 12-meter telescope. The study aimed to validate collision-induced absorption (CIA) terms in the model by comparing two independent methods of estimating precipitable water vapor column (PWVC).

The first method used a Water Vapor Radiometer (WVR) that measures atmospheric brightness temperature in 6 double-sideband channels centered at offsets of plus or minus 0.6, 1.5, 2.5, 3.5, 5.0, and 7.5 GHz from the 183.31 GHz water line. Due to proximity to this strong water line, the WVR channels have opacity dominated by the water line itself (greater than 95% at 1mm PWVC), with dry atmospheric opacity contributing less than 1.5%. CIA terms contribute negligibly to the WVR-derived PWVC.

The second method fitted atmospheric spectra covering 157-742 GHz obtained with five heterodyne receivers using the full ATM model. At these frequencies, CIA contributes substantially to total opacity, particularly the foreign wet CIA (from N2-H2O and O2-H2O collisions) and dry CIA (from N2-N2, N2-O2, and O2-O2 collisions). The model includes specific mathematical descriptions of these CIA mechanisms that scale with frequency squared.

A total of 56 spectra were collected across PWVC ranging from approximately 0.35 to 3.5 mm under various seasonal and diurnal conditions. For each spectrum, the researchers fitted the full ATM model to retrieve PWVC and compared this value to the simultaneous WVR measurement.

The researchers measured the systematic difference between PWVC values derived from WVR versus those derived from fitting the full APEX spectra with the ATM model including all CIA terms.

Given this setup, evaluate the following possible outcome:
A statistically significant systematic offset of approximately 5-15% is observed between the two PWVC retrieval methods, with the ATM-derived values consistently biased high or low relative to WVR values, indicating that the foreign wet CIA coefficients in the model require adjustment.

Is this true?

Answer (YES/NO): NO